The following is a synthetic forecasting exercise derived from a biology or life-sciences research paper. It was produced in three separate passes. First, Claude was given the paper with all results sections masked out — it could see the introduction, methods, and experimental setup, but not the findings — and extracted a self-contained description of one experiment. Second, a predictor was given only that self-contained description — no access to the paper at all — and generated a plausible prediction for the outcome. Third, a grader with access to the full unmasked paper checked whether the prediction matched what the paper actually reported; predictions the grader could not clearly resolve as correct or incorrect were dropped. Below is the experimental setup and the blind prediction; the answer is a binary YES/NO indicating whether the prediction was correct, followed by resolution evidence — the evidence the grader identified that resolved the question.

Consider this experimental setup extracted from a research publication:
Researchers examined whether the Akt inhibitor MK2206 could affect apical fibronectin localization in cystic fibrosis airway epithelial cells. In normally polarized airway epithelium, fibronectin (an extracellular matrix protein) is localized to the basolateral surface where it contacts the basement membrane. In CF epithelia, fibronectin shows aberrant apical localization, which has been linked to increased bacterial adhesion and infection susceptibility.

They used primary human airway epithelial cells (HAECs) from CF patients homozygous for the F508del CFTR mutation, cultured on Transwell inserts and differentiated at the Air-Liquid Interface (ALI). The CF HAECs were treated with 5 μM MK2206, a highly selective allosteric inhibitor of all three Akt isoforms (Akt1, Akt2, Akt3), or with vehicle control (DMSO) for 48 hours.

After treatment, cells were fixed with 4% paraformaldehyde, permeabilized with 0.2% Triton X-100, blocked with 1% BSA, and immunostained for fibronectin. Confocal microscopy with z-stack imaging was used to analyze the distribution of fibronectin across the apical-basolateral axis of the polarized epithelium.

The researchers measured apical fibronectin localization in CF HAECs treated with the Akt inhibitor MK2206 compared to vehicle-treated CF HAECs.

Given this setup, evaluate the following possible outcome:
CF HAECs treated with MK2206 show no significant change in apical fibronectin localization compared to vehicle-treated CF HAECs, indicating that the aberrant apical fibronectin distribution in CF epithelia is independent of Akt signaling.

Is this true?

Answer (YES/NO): NO